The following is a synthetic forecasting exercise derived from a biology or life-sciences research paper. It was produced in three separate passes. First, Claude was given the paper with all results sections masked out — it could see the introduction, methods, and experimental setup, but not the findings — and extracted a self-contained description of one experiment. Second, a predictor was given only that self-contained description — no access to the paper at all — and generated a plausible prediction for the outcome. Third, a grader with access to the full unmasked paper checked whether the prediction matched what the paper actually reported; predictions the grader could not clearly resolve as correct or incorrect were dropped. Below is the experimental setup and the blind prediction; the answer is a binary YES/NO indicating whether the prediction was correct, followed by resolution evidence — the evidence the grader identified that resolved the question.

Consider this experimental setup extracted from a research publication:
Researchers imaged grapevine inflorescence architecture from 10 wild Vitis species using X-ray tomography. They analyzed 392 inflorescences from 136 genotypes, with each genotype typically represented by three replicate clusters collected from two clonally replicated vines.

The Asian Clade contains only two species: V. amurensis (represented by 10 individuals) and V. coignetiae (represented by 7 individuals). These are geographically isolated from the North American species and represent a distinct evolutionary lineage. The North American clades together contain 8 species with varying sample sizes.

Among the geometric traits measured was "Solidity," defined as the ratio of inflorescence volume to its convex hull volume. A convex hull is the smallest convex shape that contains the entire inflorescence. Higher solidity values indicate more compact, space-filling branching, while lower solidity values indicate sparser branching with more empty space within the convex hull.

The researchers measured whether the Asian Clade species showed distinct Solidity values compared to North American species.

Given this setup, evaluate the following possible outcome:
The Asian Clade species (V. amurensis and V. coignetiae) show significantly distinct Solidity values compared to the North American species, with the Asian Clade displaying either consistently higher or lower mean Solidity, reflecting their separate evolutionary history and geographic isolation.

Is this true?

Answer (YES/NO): NO